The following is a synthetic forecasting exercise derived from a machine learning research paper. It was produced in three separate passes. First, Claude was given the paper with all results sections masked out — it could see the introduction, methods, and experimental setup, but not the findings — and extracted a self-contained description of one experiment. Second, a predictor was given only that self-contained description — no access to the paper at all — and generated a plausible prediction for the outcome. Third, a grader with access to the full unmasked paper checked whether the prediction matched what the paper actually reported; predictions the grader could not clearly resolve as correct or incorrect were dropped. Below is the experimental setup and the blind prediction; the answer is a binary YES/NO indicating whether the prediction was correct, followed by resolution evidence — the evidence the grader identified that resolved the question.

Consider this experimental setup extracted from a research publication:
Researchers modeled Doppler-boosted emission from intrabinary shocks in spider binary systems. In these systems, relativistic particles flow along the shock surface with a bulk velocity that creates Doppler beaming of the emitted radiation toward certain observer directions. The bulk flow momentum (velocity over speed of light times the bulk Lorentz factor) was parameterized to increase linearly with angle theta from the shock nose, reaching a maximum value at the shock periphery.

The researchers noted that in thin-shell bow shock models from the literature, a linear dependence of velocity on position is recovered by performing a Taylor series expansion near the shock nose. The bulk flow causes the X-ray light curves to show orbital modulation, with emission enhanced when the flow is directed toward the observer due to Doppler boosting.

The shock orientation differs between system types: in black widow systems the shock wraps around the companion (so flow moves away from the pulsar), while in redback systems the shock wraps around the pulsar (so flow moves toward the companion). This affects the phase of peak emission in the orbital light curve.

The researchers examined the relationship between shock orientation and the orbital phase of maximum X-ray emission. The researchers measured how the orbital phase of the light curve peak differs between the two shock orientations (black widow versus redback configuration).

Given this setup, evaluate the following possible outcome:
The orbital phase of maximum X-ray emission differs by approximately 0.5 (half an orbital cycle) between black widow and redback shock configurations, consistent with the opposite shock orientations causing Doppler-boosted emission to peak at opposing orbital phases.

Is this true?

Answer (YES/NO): YES